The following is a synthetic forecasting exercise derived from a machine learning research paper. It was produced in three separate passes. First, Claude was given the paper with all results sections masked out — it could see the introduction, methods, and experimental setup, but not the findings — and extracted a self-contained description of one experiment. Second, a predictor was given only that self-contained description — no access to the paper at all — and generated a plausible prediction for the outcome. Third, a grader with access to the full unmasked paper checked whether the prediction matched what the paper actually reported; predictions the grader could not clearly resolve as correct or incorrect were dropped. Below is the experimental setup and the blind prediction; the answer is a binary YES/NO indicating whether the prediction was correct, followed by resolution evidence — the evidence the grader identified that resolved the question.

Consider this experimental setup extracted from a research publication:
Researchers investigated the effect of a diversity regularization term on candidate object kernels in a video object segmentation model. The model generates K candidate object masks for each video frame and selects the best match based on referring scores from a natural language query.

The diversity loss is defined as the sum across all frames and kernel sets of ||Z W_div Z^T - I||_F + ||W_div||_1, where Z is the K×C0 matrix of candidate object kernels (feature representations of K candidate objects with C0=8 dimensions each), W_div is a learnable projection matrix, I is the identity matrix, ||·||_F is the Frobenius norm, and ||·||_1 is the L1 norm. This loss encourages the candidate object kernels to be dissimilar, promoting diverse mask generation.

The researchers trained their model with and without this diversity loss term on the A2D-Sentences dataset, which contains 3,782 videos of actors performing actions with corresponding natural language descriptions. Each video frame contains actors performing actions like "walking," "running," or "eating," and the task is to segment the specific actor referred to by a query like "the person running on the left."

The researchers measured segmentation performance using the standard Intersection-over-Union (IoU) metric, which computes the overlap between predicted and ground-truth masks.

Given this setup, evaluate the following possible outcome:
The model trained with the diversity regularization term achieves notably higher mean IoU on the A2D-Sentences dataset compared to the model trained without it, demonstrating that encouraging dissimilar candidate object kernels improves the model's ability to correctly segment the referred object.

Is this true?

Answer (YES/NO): NO